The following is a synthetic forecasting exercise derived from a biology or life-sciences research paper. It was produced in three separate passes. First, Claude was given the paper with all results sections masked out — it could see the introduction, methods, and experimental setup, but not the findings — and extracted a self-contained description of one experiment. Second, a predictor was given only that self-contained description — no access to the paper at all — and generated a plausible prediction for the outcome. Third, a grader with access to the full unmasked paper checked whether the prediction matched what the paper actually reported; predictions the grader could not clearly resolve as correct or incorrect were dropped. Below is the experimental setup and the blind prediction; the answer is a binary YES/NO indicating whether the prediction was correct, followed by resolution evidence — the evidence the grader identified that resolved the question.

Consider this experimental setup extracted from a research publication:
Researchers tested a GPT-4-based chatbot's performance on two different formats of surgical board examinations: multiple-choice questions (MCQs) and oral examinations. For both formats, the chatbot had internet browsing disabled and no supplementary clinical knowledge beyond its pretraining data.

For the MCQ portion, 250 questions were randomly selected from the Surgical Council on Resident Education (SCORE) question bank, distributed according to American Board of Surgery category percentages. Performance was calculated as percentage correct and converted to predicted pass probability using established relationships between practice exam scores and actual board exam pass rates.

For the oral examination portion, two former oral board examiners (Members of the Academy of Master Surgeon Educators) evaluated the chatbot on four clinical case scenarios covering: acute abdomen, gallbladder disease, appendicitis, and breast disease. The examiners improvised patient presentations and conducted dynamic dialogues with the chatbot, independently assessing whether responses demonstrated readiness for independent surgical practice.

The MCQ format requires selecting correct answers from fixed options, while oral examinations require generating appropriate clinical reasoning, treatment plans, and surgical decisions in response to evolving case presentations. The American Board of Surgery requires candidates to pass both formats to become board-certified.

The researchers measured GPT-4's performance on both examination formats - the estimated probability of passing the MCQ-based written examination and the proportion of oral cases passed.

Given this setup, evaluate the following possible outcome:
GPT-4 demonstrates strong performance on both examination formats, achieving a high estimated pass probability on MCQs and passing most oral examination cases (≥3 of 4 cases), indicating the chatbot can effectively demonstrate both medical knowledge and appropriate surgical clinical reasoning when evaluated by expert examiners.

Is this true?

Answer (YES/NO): NO